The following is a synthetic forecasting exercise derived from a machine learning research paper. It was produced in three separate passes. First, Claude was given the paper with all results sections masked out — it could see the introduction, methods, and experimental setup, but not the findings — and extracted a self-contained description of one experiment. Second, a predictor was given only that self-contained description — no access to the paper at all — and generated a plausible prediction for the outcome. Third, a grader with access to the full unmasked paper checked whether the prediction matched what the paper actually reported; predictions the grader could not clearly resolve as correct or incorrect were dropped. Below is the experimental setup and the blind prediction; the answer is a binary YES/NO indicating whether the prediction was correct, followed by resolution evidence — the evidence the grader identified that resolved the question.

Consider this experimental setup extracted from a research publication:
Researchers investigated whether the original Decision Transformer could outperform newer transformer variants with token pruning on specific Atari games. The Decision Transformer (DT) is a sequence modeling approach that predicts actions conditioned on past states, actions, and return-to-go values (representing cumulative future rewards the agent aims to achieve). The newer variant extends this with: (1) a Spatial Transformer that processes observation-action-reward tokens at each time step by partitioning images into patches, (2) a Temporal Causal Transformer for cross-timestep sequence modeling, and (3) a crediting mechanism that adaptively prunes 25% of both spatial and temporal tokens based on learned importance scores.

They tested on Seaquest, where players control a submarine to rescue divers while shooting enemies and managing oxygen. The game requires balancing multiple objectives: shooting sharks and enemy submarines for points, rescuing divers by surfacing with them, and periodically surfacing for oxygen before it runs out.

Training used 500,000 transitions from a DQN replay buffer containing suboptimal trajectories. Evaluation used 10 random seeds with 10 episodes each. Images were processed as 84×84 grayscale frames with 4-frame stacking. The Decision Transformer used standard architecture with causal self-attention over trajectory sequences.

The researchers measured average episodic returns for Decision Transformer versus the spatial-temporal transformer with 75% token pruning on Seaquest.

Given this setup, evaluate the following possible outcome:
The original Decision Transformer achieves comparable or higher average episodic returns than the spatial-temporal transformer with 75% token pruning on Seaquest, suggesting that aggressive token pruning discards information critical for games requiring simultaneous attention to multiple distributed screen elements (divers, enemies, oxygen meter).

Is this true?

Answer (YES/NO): YES